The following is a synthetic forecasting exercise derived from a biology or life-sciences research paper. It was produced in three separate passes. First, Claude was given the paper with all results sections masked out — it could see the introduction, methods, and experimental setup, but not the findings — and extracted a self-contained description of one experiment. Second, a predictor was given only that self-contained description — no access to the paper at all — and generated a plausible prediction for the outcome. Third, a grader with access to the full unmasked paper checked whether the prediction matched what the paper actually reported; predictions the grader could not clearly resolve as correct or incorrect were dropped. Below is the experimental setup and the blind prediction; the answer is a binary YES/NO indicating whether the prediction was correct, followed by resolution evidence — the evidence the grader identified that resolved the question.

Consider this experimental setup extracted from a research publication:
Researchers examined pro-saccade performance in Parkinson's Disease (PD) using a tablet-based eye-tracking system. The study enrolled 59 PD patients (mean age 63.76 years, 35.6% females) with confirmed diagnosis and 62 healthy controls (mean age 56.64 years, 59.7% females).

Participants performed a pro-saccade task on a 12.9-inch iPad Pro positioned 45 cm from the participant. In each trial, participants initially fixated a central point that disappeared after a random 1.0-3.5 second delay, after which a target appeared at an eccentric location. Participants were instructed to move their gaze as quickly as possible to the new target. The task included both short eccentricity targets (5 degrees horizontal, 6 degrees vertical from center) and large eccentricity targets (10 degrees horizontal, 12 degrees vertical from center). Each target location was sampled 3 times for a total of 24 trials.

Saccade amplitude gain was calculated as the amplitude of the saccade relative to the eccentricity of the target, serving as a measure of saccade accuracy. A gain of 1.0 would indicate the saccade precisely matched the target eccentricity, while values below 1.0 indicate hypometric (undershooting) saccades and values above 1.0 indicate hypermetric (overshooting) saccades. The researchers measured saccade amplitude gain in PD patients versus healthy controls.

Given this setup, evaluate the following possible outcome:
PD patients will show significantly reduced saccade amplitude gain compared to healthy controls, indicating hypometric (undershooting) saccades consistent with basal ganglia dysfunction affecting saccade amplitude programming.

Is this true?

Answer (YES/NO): YES